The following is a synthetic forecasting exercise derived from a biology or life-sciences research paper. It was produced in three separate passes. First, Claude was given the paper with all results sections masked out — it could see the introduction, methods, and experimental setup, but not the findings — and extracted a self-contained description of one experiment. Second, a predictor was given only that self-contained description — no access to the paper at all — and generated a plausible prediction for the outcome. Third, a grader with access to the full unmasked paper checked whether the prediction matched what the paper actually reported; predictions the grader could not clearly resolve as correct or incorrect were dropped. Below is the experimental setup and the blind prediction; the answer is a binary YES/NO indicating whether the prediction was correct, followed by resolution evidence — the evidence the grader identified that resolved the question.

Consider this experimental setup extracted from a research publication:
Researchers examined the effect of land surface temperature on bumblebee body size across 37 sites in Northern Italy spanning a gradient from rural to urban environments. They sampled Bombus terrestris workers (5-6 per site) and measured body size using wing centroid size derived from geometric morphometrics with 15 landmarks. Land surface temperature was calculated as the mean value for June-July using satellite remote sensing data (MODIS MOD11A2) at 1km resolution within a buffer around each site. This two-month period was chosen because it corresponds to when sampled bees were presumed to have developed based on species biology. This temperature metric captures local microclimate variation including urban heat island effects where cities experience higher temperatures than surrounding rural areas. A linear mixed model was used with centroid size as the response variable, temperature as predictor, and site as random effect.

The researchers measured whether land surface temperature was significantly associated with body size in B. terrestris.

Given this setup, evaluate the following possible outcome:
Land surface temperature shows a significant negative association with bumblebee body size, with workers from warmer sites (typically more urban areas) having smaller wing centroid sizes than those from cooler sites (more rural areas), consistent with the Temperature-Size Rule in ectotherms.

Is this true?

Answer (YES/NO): NO